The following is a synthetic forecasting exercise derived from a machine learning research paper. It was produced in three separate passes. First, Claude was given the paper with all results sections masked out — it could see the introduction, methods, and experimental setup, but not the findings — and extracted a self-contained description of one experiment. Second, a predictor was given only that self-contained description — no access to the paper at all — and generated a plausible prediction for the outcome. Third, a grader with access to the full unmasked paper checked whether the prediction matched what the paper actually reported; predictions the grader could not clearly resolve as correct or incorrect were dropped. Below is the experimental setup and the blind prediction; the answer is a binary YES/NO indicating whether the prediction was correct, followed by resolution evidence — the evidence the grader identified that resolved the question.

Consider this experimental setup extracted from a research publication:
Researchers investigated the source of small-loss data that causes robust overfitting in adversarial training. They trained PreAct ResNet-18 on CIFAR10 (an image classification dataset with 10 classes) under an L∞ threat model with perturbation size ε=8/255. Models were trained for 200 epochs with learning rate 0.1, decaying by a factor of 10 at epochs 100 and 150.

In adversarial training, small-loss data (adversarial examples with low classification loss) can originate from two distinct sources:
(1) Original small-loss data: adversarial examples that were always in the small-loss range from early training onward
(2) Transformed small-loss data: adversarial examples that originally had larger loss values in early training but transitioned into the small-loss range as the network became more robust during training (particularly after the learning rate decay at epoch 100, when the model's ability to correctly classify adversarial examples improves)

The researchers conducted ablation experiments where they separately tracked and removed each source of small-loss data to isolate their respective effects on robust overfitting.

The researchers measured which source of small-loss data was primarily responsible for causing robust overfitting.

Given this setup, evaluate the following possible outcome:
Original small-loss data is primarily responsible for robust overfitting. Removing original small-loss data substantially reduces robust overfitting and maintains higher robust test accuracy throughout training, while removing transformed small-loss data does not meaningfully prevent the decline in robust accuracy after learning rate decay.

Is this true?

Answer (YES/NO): NO